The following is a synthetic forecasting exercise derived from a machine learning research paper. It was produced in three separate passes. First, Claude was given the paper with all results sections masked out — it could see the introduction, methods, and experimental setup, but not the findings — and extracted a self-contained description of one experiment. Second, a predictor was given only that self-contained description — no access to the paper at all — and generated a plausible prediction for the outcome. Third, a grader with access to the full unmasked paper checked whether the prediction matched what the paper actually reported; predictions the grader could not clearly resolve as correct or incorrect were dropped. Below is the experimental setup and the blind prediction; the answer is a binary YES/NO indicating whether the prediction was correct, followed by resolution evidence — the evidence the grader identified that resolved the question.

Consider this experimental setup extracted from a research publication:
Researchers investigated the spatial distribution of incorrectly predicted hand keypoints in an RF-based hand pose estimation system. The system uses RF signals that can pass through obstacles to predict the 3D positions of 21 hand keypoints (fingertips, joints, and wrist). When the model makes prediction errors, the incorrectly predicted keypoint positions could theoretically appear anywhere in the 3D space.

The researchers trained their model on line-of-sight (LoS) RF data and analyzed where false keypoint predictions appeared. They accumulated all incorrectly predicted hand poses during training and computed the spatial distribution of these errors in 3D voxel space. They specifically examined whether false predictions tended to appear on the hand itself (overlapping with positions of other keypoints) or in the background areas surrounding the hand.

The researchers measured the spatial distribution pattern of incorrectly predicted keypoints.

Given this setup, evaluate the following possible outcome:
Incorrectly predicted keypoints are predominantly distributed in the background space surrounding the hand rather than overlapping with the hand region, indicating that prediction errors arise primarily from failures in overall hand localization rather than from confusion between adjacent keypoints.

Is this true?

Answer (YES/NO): NO